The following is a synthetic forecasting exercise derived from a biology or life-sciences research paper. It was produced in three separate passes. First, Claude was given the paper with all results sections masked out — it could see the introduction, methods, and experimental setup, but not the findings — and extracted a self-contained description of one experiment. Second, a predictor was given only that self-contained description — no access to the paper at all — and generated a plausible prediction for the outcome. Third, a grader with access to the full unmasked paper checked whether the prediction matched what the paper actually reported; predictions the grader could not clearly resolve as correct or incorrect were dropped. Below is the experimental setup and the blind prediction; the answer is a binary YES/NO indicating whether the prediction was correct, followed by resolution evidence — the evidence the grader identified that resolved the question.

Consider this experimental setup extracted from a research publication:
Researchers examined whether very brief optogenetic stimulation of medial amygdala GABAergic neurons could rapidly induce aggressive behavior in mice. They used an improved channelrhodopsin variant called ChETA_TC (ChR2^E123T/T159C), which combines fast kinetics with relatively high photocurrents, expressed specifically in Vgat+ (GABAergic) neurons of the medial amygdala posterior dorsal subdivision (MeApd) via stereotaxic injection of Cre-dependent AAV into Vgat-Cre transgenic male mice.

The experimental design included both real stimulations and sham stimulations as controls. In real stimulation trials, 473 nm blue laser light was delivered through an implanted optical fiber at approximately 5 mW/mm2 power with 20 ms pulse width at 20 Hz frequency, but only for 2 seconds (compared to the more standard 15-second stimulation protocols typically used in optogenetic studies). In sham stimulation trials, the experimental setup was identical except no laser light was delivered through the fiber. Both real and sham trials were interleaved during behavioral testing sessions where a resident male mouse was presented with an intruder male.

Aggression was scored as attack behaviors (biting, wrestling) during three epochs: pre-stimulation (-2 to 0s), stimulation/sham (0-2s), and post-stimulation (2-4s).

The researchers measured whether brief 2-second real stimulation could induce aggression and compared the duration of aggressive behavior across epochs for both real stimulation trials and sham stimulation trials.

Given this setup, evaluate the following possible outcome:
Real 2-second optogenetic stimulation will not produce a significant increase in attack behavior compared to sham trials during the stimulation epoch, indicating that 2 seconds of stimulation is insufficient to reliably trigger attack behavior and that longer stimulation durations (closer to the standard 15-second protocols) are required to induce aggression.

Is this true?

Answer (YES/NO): NO